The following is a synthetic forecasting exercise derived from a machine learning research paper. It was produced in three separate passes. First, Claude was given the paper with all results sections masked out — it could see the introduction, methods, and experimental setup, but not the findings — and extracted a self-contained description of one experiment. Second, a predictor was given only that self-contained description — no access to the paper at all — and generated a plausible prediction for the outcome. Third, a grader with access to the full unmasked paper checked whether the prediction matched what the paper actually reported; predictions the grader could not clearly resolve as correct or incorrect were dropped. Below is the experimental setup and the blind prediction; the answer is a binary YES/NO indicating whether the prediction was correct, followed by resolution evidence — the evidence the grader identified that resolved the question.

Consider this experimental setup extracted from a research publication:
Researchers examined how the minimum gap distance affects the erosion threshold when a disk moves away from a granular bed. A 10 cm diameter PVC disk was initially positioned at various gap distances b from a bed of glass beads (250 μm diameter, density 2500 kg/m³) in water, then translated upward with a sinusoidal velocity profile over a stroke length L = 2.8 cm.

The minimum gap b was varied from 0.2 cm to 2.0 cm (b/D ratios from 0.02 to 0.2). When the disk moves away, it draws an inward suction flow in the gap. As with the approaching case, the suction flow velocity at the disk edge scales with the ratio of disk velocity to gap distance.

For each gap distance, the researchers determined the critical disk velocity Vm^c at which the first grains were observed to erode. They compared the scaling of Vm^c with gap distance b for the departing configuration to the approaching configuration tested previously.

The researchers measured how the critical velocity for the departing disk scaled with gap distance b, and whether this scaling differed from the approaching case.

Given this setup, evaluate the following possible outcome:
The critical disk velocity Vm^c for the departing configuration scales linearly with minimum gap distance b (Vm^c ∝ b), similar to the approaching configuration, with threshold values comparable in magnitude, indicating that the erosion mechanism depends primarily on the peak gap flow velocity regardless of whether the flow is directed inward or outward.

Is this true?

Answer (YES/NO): NO